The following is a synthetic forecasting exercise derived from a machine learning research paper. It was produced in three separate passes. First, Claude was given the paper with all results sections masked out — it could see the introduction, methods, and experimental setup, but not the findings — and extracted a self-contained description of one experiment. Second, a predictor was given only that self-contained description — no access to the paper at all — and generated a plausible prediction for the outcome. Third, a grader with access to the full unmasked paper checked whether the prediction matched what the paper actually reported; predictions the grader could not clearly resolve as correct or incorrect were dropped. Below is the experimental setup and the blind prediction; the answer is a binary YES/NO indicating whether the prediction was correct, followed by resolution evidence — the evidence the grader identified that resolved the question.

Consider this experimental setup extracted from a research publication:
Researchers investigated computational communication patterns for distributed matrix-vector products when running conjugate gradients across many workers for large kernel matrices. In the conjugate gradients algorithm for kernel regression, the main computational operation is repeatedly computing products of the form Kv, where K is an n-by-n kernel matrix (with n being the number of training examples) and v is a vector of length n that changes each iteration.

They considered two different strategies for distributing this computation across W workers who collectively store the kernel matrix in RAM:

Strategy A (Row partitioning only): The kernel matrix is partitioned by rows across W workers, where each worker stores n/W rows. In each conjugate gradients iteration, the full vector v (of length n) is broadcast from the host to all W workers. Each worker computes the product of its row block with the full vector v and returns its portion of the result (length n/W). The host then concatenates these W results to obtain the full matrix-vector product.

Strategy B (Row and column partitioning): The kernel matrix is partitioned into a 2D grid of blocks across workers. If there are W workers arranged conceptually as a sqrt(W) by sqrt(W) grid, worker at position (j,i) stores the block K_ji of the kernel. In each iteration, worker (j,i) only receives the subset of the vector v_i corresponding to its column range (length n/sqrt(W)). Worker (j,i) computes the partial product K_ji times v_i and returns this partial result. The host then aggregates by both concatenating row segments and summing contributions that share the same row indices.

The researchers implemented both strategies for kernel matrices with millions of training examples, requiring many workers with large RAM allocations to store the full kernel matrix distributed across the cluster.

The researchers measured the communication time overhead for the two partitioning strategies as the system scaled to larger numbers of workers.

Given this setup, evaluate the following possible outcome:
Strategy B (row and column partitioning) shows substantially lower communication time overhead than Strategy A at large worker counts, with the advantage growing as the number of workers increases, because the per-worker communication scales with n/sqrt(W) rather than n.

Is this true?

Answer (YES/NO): YES